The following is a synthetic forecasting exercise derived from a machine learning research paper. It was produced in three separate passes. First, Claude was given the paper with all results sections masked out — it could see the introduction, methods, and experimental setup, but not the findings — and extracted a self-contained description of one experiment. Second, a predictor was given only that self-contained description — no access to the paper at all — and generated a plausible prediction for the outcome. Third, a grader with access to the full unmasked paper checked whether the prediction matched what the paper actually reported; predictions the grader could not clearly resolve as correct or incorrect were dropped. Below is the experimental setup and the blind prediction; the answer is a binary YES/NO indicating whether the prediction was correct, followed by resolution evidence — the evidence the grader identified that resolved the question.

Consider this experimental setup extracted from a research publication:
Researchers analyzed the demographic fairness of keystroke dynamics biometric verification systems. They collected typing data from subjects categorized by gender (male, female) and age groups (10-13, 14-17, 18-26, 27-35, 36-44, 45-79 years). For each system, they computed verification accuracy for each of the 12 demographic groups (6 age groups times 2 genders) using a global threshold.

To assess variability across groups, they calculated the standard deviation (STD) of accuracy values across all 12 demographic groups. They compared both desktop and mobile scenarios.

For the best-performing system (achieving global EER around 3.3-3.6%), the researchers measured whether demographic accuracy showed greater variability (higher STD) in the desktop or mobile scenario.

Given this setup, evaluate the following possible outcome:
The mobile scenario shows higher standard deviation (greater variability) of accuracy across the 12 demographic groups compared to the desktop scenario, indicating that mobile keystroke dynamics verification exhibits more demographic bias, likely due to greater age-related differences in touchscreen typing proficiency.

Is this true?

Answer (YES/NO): NO